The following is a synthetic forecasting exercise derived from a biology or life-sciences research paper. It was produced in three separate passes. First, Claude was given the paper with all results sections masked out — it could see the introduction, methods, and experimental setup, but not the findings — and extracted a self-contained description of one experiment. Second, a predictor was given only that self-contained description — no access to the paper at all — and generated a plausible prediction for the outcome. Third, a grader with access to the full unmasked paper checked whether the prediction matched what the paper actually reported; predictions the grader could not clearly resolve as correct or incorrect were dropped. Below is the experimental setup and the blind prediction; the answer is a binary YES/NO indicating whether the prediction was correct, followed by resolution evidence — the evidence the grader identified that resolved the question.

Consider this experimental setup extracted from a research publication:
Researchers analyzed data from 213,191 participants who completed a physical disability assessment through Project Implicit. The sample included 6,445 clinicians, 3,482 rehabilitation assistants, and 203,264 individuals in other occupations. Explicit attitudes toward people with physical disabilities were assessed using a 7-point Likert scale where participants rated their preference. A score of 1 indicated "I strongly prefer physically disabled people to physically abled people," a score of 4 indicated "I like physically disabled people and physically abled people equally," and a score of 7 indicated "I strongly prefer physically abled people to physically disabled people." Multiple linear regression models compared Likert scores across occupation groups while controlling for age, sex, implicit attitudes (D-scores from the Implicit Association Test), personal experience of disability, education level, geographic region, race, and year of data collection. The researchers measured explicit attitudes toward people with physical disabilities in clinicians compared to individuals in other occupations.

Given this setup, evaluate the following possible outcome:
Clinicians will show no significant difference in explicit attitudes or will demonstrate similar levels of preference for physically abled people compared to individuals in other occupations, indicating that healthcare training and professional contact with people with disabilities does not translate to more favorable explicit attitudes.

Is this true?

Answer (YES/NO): NO